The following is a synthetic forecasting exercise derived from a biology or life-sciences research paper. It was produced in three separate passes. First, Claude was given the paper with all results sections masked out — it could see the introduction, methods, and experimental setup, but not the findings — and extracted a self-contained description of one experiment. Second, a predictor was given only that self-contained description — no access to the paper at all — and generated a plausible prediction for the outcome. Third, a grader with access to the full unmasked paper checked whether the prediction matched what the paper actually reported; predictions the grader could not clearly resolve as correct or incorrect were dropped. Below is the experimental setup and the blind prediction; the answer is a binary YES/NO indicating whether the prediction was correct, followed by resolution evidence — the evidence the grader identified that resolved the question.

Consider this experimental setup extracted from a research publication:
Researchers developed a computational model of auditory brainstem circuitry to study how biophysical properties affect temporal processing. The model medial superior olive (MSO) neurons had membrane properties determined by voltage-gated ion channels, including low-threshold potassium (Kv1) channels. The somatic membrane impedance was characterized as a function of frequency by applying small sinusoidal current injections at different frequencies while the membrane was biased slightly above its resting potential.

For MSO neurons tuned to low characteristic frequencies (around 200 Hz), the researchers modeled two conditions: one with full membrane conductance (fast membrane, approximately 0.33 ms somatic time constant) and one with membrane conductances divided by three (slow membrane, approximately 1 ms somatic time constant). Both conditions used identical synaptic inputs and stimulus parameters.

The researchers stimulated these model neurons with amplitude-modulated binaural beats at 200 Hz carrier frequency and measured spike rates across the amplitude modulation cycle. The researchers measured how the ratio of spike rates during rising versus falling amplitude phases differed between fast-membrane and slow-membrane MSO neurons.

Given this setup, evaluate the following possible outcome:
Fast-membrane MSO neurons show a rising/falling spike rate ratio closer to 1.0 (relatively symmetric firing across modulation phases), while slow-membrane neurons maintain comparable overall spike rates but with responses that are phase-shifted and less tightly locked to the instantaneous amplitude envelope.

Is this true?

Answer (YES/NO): NO